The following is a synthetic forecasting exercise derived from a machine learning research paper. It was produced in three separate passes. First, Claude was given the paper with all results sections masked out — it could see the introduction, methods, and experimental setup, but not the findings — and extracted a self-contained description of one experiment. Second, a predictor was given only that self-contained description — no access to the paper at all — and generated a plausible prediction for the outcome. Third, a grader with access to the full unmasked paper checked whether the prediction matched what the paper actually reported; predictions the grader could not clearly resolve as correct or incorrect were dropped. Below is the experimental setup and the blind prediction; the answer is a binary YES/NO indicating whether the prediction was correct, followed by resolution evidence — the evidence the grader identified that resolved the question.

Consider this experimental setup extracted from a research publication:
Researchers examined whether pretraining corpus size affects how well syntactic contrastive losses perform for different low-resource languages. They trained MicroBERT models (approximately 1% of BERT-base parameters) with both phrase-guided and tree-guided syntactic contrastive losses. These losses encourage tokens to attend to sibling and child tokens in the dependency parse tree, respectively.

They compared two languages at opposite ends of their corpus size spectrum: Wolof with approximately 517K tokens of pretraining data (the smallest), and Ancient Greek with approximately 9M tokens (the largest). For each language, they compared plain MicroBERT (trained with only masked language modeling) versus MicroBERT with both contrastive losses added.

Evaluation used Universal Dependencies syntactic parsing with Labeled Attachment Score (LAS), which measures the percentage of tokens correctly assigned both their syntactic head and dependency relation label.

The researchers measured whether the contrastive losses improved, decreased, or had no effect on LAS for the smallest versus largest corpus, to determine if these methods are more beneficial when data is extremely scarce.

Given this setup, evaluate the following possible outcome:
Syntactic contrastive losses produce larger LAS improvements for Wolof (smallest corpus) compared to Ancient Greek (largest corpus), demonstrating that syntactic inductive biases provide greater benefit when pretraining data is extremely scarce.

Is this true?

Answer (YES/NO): NO